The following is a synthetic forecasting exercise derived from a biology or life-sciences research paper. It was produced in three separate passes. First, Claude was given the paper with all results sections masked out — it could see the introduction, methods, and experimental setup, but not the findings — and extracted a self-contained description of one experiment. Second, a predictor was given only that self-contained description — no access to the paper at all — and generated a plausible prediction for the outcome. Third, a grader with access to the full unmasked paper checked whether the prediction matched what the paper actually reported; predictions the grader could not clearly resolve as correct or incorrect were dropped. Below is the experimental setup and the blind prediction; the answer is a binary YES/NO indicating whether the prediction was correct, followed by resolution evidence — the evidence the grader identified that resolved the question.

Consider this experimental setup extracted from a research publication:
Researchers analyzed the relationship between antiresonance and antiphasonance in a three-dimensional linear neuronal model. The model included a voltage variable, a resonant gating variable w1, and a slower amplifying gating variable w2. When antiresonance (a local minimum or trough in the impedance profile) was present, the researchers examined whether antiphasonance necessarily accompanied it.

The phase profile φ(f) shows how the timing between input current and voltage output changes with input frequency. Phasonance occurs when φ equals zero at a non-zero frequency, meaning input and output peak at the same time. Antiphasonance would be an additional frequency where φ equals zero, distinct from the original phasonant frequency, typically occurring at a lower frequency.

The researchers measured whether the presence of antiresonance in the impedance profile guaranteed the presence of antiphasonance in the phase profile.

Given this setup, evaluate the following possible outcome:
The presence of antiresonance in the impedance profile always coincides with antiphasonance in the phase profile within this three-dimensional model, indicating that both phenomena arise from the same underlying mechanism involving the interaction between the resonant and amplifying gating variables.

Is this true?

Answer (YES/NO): NO